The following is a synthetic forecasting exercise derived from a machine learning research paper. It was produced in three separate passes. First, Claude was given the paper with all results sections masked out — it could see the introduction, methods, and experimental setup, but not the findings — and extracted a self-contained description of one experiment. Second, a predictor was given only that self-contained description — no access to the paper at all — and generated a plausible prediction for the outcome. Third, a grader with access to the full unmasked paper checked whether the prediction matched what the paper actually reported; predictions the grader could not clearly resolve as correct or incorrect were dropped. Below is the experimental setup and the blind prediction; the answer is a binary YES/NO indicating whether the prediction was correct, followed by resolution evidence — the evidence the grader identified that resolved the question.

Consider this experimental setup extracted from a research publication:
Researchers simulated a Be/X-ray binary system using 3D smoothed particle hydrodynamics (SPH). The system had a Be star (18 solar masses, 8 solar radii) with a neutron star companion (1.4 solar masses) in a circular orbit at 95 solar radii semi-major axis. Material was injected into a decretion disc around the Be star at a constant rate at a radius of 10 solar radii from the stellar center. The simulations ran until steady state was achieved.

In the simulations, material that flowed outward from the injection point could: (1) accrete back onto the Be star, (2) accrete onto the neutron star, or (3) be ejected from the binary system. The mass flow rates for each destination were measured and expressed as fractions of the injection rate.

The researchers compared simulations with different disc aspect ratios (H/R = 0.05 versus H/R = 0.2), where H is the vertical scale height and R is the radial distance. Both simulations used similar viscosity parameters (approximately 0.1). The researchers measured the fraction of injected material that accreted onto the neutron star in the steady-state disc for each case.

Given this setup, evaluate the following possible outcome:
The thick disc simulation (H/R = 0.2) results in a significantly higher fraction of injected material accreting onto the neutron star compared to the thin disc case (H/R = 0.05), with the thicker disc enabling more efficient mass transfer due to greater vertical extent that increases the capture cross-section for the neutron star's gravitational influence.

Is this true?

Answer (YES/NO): YES